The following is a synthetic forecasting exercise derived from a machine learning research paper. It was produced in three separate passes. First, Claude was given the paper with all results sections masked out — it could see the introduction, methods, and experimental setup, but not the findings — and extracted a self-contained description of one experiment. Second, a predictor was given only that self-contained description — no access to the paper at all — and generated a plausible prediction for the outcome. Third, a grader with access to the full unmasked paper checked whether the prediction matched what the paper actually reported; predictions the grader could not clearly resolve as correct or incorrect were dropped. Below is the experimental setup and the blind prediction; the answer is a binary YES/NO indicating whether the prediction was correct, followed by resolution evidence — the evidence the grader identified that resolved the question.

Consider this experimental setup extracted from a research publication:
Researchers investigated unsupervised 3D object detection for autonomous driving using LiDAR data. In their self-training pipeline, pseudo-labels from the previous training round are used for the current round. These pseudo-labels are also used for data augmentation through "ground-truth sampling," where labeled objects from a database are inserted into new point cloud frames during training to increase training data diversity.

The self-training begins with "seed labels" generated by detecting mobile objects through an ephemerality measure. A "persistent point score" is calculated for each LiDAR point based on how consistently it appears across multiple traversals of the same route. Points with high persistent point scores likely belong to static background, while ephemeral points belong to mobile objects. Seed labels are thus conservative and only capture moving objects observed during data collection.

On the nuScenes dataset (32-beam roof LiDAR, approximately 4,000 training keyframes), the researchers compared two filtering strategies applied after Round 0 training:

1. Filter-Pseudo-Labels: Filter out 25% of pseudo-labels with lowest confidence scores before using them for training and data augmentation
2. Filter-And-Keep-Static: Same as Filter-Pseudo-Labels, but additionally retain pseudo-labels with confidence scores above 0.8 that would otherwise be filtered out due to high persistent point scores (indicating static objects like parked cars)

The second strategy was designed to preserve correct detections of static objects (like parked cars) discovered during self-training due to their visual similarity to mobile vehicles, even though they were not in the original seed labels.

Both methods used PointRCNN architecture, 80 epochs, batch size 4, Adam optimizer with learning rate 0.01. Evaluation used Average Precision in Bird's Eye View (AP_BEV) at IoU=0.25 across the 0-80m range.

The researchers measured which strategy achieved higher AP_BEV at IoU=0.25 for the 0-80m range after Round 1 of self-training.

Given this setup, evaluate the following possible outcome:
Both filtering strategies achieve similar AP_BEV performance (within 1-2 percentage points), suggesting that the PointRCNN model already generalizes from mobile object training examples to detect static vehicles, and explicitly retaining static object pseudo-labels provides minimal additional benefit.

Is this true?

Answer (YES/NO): YES